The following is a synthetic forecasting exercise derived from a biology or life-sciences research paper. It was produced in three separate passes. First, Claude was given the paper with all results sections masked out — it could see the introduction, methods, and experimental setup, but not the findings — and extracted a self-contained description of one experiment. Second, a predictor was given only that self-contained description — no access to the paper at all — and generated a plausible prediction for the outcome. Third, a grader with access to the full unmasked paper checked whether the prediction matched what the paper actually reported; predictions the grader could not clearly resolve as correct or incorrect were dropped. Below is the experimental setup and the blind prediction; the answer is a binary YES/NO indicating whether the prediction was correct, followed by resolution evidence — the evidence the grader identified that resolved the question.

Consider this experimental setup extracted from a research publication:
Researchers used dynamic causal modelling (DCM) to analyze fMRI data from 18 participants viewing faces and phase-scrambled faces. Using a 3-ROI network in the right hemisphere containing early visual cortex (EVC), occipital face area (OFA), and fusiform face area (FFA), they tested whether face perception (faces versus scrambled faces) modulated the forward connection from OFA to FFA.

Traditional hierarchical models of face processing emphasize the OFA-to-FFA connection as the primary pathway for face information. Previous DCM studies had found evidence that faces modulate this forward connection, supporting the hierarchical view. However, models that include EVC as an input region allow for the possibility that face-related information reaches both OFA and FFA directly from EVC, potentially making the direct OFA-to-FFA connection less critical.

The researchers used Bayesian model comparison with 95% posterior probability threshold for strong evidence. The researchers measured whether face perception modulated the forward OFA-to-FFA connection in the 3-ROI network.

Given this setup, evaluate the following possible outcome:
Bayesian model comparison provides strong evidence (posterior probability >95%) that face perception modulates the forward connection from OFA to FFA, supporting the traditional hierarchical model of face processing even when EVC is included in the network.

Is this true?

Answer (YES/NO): NO